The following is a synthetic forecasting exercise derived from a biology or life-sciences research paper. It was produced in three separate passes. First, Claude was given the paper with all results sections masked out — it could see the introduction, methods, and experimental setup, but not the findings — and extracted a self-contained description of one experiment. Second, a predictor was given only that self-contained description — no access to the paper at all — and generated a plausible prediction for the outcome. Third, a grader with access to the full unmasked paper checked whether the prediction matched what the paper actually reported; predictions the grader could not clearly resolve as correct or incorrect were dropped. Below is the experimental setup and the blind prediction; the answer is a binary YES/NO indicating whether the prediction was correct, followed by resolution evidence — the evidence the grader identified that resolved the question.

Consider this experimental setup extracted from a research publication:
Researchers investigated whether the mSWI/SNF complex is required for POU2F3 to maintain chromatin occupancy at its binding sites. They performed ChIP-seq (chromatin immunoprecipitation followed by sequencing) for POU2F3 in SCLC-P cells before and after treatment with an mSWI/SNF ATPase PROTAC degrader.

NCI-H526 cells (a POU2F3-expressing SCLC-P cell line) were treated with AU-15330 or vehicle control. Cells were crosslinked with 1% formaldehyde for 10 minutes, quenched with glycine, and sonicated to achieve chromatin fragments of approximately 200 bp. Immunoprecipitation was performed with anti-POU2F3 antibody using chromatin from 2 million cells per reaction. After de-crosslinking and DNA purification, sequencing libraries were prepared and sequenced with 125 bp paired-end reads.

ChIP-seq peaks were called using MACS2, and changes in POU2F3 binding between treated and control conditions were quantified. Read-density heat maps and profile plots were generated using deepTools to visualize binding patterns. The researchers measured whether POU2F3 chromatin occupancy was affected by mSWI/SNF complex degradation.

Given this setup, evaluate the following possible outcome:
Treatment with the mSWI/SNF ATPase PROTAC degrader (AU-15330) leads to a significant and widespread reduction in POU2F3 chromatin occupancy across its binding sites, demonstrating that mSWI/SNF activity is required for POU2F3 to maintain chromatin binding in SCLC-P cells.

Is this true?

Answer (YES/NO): YES